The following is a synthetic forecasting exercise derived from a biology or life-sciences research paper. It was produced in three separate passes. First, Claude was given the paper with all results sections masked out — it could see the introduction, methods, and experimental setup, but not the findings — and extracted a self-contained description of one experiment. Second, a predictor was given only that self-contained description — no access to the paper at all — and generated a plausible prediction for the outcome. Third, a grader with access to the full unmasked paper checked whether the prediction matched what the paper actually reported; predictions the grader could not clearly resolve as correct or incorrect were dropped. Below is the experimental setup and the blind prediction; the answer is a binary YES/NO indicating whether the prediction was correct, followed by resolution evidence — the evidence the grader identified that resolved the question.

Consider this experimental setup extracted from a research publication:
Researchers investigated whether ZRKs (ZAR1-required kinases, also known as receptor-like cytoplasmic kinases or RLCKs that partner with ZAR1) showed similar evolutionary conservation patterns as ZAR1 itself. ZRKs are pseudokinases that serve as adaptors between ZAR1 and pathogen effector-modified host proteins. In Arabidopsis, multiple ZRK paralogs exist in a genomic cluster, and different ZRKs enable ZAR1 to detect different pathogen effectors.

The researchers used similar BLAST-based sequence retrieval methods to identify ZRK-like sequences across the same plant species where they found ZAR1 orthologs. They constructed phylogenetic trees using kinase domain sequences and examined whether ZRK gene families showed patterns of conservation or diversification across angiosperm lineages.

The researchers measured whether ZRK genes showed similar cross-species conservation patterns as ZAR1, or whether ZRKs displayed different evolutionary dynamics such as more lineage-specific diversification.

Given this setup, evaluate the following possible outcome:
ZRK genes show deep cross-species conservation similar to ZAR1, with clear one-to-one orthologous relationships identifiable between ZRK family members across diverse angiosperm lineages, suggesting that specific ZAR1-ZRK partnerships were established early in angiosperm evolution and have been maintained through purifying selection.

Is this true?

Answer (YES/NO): NO